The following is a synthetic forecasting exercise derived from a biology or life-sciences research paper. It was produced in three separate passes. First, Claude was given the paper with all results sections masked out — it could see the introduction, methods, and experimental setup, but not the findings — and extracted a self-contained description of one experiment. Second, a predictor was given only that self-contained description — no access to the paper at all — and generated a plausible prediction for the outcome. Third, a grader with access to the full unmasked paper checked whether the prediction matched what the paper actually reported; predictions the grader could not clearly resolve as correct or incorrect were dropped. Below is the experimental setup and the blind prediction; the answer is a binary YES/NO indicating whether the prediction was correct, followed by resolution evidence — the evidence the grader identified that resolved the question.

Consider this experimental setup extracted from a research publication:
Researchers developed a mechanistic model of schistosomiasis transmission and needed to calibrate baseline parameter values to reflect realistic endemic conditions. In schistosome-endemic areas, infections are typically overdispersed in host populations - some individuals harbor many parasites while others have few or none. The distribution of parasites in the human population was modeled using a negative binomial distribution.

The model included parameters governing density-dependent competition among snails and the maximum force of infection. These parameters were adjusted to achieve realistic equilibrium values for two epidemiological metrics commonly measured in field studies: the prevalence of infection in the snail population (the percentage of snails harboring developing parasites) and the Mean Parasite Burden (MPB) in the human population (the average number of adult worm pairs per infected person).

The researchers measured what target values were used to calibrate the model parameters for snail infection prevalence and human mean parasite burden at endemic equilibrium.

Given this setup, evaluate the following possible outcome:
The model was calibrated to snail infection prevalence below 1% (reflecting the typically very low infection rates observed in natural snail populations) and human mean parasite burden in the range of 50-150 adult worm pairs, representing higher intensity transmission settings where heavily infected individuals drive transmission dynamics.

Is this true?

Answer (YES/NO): NO